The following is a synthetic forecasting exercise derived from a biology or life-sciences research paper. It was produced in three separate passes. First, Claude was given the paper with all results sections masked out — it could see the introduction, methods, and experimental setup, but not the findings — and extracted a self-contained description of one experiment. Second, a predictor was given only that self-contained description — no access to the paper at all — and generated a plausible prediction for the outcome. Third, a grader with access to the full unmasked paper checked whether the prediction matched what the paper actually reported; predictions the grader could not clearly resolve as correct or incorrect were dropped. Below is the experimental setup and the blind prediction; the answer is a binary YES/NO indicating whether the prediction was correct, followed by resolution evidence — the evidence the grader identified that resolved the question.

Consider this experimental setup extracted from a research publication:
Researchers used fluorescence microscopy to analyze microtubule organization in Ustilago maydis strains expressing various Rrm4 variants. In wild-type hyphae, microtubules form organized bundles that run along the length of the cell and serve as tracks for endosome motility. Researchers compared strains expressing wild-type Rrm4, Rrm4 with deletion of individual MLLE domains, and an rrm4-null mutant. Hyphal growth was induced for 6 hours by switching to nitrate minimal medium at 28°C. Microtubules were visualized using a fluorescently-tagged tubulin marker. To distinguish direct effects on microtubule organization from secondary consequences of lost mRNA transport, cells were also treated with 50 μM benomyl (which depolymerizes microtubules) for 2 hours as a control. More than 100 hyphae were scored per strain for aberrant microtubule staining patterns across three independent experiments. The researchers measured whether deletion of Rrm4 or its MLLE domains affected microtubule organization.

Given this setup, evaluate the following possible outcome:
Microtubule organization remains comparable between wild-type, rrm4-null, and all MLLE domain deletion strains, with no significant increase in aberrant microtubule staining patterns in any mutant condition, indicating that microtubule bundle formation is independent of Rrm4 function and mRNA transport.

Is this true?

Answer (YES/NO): NO